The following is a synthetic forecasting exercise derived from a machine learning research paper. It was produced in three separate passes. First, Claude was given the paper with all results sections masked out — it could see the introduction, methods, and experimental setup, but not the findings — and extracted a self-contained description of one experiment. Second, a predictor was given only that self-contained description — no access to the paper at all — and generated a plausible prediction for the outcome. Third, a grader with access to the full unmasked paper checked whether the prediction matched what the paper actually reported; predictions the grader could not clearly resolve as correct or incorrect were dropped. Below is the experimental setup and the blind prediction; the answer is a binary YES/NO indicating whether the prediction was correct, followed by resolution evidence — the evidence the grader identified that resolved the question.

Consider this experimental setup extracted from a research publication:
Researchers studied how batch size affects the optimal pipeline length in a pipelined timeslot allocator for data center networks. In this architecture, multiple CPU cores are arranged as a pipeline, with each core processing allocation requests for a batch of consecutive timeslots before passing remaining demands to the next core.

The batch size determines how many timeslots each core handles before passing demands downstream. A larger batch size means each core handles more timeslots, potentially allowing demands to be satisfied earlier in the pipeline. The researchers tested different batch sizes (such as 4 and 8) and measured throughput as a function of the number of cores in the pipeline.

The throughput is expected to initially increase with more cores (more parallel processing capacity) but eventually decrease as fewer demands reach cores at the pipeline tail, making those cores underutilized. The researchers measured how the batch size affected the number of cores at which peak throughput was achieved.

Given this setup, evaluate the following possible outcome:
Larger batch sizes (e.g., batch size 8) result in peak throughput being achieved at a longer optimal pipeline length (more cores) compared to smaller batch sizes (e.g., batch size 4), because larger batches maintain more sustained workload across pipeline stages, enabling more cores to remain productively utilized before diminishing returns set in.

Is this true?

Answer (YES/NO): NO